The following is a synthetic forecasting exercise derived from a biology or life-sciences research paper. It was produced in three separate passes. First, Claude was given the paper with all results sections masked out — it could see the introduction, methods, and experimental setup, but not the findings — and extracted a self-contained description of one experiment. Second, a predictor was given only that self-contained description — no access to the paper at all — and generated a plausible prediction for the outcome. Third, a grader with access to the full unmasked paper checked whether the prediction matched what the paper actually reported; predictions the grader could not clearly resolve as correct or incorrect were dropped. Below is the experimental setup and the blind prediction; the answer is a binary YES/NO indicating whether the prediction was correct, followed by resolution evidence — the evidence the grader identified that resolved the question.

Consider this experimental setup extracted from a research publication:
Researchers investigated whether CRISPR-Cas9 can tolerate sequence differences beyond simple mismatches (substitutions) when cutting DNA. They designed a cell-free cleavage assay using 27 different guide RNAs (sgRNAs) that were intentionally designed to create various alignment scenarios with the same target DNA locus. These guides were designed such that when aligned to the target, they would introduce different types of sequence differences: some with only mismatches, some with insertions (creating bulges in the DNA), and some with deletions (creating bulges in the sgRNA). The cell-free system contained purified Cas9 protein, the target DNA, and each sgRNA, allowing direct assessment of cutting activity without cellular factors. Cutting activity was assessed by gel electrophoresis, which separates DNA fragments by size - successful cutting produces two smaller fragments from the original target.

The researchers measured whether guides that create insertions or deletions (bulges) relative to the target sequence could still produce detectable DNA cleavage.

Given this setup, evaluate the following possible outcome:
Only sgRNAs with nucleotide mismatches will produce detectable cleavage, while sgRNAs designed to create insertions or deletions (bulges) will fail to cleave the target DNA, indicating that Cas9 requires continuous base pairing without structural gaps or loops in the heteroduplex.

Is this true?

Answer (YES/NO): NO